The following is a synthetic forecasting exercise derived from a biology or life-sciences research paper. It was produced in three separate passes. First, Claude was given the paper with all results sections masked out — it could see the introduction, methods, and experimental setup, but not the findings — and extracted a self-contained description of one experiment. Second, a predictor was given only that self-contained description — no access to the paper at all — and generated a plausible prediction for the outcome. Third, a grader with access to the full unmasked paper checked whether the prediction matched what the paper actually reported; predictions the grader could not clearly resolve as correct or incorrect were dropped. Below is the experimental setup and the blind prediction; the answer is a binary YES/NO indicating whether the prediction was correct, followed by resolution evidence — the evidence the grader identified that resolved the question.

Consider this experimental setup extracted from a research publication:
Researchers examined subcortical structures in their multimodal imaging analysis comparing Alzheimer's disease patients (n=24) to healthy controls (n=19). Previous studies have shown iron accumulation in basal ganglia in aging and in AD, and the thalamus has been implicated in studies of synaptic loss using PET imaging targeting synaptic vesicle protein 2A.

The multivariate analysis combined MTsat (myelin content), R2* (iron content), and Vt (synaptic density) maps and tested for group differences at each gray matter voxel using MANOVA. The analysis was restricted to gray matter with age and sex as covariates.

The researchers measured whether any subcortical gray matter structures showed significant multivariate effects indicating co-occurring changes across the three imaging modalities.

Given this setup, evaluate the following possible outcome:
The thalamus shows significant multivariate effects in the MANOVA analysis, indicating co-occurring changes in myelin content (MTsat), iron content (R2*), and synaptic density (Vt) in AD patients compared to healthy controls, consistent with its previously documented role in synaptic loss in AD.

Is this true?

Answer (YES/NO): NO